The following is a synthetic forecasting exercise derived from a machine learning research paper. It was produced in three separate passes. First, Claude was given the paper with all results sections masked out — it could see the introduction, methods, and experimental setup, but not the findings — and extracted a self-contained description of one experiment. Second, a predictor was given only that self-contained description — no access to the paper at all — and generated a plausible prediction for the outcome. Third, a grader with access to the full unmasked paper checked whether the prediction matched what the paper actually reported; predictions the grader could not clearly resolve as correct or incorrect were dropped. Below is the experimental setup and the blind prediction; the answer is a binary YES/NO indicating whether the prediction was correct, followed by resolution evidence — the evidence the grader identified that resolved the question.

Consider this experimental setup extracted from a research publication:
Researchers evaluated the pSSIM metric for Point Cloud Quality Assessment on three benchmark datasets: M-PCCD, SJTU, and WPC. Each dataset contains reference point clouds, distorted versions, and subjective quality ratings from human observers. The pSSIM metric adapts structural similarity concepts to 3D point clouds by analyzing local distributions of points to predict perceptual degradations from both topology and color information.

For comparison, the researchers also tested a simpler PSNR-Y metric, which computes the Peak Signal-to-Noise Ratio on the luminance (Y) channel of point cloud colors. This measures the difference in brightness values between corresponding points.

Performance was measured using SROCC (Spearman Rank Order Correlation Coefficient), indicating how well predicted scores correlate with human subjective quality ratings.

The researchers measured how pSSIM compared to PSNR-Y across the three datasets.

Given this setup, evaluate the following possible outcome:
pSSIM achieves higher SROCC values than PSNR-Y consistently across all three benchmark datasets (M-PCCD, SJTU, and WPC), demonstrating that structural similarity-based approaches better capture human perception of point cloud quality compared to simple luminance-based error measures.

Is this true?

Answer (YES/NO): NO